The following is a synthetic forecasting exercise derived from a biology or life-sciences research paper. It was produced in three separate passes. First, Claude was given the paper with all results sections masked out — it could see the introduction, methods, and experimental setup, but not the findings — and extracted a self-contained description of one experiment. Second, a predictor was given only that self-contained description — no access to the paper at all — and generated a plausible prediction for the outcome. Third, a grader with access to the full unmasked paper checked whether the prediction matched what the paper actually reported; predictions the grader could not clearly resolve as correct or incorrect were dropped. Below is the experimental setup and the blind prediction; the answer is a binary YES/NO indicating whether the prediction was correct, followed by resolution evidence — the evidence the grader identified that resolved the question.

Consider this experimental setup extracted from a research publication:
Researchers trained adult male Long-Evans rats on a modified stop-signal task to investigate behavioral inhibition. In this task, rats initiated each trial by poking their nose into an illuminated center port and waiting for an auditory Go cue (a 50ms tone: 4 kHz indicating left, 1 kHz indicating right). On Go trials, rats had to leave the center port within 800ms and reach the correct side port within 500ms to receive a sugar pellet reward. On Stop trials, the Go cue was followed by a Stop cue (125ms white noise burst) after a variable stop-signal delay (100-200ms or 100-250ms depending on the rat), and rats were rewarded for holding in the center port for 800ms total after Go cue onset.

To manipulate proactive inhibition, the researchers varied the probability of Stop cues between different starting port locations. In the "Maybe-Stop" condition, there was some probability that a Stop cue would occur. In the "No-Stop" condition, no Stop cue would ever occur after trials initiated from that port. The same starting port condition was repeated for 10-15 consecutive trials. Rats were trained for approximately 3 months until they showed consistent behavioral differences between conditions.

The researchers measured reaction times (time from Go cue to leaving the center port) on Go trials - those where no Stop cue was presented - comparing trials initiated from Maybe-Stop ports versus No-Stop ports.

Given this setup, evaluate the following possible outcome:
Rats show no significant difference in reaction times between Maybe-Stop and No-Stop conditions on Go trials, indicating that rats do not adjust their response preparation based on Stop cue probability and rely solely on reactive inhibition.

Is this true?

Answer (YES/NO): NO